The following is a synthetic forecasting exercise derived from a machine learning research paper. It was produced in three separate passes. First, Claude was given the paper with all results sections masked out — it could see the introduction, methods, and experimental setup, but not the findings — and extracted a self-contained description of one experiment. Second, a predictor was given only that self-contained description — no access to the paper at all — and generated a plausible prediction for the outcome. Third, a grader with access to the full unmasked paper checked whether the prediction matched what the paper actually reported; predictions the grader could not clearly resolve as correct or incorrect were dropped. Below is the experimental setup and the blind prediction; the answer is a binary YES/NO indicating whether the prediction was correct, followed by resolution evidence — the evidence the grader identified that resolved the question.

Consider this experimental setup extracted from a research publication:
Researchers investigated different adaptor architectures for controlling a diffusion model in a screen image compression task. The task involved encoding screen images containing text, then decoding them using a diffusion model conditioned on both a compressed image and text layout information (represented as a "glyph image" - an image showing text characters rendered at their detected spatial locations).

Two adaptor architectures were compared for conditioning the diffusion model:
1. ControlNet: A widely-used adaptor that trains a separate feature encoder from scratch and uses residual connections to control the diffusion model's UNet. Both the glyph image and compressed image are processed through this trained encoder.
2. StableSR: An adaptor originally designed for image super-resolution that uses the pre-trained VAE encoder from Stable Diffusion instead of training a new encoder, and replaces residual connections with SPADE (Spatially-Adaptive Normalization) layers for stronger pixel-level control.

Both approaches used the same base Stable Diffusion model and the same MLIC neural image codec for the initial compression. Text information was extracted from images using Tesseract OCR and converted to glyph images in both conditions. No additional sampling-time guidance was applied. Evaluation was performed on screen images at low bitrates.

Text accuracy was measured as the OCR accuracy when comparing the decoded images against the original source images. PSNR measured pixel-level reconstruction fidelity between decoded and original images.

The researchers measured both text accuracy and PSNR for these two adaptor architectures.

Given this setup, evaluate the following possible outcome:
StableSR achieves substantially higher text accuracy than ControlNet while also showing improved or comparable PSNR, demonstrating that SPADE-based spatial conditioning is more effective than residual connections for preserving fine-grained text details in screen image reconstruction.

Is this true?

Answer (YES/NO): NO